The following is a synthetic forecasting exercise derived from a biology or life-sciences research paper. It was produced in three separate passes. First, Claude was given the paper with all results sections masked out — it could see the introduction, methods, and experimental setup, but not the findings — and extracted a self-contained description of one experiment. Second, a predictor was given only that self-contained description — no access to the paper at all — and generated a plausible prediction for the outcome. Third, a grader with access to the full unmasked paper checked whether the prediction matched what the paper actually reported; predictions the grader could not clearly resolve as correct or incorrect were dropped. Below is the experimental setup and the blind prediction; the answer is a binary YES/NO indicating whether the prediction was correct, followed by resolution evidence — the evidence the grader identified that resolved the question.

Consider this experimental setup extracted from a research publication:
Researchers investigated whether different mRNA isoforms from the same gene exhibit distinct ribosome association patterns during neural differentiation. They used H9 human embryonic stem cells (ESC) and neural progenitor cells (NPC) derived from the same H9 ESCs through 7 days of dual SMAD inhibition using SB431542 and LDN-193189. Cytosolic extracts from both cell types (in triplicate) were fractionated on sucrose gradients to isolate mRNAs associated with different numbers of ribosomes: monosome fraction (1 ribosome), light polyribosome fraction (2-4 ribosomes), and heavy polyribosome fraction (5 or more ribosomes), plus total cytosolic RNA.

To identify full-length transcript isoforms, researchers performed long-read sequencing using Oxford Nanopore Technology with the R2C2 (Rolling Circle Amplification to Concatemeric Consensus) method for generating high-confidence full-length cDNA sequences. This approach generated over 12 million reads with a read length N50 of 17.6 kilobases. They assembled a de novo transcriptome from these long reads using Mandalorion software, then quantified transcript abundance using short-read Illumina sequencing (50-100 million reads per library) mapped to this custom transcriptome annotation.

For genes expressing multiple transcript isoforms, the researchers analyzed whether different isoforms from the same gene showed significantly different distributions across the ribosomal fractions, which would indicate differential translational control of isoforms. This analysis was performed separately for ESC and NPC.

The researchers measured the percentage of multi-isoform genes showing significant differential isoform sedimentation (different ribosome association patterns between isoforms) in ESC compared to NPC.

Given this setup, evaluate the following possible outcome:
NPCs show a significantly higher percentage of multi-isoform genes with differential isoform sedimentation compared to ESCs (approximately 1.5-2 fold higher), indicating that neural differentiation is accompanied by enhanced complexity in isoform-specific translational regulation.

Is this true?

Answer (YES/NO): NO